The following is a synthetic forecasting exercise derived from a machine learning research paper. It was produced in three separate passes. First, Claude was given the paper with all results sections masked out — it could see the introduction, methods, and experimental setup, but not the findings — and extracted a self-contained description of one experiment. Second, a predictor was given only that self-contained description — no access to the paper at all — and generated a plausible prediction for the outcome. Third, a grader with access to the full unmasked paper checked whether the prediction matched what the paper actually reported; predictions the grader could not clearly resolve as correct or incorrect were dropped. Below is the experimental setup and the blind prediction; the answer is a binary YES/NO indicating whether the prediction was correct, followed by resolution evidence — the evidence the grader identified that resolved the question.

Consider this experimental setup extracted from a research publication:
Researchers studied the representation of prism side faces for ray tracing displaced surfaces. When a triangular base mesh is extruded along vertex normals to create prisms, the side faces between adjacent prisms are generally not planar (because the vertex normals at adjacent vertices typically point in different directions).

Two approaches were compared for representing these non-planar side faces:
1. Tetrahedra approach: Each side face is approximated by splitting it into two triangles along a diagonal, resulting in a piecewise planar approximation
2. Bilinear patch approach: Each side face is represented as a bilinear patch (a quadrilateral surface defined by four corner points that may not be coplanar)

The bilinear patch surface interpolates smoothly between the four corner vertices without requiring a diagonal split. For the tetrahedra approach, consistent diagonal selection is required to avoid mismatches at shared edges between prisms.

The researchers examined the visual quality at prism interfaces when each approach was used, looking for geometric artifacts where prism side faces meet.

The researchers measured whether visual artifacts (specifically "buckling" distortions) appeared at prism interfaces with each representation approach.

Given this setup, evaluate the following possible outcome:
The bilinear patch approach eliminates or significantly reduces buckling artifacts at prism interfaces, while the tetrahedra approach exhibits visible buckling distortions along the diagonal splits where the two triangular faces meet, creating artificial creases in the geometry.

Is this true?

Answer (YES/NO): YES